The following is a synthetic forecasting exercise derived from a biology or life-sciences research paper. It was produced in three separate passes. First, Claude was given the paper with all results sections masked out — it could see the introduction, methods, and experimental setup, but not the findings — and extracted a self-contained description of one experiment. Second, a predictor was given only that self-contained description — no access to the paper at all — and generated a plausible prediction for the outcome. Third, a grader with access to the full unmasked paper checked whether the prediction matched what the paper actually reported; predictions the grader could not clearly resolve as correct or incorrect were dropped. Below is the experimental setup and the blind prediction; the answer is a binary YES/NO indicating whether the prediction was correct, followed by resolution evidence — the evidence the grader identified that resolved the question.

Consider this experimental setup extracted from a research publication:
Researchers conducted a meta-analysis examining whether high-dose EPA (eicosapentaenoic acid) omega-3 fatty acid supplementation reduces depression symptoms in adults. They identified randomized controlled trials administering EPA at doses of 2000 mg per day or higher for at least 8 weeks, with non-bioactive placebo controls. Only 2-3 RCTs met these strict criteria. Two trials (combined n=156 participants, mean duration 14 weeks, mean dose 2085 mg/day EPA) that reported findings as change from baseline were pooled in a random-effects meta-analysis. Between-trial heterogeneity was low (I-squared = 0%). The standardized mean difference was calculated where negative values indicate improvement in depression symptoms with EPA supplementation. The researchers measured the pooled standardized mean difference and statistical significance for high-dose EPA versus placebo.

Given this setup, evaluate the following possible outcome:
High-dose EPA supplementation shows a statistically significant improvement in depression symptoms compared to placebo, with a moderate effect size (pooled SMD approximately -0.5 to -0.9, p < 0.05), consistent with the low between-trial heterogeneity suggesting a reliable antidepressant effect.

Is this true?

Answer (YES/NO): NO